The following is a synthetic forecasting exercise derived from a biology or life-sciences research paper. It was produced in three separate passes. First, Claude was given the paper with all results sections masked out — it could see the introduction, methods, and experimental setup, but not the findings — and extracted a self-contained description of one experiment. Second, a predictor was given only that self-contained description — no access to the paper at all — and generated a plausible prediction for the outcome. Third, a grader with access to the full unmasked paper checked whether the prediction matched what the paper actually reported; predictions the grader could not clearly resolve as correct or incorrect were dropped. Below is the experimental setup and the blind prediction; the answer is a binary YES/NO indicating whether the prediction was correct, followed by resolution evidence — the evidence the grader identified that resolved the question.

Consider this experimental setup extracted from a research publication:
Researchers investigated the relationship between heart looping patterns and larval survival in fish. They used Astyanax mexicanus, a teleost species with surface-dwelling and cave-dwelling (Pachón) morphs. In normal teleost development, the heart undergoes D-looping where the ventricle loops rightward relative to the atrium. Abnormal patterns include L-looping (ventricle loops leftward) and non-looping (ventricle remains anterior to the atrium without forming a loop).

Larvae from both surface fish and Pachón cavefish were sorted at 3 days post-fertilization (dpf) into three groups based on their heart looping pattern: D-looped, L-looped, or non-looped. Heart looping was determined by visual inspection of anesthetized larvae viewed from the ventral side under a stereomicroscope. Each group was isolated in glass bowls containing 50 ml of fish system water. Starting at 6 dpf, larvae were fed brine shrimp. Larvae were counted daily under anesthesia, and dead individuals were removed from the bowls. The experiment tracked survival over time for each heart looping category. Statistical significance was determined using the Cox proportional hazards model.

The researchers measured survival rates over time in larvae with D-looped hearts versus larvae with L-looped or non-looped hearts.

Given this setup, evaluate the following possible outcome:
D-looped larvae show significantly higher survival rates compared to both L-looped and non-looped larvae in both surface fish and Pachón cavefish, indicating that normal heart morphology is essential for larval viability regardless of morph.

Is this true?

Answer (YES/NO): NO